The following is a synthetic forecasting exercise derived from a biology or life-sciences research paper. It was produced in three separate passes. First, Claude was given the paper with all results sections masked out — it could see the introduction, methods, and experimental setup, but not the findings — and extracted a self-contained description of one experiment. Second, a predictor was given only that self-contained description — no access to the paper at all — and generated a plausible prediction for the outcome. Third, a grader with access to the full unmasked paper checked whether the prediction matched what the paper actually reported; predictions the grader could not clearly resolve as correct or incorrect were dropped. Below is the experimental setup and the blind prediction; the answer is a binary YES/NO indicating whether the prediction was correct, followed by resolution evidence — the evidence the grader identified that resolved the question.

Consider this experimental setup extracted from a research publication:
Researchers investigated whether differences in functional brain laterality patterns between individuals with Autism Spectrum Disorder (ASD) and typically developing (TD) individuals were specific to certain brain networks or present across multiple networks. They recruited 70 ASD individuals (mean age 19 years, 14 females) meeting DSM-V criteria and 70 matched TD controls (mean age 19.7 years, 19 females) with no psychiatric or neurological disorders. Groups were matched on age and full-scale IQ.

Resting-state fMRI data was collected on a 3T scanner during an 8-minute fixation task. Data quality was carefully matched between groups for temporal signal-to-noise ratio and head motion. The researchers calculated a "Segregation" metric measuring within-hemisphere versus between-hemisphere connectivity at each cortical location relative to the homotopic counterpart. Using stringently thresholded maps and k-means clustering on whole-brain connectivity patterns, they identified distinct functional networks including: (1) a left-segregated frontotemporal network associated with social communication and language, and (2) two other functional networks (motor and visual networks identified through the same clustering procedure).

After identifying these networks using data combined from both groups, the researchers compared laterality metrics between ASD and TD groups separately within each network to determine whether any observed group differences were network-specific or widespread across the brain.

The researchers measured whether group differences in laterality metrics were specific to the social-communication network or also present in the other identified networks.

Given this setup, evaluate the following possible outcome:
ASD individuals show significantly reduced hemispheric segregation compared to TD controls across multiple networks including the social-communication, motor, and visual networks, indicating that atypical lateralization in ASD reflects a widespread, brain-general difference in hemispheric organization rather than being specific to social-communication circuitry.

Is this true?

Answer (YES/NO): NO